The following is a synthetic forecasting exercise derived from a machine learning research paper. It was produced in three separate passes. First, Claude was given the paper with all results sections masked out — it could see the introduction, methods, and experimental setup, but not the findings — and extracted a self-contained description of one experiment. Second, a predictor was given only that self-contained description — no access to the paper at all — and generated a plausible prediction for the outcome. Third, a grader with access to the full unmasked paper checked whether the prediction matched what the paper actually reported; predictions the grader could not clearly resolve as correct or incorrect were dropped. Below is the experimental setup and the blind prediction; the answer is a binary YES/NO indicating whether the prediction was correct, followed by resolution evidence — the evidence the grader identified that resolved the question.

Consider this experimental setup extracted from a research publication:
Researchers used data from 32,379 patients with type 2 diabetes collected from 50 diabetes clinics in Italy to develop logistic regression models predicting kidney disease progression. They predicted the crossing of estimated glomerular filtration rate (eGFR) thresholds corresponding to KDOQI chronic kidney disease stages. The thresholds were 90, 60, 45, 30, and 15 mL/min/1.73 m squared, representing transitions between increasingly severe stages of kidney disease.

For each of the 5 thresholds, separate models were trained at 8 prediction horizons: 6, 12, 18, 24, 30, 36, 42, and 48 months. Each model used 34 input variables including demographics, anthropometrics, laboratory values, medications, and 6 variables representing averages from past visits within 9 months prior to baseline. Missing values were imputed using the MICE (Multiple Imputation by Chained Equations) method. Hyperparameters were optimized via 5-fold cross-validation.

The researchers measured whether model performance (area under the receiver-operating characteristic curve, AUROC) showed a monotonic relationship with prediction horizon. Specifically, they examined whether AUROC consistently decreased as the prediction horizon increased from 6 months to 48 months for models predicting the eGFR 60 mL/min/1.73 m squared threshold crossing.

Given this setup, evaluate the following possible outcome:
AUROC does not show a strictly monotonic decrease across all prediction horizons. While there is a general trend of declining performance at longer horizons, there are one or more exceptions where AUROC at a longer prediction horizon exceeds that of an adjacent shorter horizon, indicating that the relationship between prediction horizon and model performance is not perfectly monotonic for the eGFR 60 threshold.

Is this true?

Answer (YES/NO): YES